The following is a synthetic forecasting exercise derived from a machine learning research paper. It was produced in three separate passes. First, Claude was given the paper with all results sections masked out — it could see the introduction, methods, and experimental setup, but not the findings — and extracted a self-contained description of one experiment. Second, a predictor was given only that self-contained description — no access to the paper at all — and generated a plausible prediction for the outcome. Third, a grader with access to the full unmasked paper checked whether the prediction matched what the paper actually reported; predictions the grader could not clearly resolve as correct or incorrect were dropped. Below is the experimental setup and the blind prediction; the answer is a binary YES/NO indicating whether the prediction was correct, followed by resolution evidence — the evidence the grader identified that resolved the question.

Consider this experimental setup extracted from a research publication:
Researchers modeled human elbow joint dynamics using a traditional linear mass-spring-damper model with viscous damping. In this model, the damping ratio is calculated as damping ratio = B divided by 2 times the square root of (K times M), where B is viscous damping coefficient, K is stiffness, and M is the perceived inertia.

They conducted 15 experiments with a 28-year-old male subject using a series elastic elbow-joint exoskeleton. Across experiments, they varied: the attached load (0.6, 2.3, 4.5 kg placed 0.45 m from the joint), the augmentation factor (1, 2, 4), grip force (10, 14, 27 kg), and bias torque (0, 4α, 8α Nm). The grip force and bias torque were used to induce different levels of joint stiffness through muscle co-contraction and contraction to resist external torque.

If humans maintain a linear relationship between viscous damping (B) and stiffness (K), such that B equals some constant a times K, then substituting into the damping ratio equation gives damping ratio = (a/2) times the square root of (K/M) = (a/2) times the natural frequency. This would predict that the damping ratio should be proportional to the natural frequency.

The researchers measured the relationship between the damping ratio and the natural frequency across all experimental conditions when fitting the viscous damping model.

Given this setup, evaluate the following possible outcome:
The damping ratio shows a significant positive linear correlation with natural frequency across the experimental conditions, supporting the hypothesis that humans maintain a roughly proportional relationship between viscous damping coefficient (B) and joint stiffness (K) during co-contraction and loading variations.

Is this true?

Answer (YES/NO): NO